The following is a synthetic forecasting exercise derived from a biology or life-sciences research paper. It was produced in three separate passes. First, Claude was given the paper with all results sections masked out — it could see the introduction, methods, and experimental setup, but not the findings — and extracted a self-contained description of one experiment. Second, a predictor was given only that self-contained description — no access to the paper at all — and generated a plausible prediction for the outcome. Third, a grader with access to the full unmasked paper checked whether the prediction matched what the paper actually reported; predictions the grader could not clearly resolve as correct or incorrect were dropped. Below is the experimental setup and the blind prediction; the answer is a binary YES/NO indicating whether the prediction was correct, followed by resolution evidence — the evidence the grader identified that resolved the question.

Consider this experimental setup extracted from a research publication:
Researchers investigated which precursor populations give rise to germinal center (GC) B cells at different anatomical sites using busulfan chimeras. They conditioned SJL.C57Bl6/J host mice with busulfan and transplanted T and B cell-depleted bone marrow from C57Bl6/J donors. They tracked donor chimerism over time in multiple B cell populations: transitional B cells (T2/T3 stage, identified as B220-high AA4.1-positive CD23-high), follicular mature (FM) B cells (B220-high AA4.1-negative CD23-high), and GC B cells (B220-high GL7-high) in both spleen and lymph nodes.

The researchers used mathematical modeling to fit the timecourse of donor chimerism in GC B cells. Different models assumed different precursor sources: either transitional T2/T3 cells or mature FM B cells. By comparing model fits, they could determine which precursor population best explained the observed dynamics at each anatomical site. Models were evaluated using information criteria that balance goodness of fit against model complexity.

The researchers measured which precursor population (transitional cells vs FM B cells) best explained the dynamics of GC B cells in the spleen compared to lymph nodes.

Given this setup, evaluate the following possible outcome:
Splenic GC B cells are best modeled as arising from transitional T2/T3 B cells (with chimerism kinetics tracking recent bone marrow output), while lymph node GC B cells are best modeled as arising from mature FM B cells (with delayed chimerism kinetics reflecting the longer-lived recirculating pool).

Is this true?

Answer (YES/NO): YES